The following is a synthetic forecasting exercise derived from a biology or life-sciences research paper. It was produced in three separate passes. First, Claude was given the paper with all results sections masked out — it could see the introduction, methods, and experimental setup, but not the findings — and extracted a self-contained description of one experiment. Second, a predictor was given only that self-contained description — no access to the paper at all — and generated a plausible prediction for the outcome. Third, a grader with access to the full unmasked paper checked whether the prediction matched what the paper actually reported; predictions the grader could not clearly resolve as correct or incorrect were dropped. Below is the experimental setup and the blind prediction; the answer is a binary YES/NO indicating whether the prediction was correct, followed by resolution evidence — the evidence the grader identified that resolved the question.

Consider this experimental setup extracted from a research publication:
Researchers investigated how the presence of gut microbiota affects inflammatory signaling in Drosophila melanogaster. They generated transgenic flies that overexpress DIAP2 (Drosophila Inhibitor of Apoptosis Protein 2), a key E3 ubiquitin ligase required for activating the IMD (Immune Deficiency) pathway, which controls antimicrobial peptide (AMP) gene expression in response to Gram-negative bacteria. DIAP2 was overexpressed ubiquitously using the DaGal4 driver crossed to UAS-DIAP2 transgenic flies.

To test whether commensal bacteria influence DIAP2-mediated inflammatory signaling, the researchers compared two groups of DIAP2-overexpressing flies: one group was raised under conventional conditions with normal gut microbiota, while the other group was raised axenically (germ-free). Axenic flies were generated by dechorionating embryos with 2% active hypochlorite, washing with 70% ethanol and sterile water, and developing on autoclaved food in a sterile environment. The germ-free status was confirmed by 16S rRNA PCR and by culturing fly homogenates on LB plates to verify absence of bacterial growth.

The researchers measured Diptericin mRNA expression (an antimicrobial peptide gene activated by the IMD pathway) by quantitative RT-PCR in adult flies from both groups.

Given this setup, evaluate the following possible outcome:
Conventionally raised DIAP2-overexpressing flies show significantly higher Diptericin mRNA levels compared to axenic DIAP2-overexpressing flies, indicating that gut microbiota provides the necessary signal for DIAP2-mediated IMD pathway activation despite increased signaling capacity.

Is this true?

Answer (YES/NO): YES